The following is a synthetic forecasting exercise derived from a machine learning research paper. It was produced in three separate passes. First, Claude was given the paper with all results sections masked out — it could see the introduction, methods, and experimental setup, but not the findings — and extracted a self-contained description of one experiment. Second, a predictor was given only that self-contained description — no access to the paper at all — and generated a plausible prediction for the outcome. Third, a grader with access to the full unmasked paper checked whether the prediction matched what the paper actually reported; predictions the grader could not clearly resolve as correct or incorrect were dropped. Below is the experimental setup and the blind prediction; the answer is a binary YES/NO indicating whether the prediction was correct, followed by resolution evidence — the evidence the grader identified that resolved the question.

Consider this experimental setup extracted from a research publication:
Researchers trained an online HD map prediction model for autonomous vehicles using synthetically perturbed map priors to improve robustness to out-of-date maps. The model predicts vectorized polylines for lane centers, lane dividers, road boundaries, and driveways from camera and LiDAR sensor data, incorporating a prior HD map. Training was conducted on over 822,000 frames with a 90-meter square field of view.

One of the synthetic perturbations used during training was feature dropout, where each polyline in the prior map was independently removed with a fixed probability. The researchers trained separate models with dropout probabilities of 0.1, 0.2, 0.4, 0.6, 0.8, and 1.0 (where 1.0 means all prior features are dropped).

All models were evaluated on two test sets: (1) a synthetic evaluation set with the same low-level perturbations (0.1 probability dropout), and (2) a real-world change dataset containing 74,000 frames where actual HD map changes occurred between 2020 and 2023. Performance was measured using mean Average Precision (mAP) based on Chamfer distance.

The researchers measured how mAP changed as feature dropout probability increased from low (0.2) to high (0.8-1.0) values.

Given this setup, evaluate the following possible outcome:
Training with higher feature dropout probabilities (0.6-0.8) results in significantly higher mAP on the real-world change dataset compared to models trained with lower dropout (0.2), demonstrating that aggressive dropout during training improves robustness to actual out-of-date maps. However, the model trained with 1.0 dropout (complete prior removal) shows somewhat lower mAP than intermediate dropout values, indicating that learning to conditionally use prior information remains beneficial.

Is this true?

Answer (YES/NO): NO